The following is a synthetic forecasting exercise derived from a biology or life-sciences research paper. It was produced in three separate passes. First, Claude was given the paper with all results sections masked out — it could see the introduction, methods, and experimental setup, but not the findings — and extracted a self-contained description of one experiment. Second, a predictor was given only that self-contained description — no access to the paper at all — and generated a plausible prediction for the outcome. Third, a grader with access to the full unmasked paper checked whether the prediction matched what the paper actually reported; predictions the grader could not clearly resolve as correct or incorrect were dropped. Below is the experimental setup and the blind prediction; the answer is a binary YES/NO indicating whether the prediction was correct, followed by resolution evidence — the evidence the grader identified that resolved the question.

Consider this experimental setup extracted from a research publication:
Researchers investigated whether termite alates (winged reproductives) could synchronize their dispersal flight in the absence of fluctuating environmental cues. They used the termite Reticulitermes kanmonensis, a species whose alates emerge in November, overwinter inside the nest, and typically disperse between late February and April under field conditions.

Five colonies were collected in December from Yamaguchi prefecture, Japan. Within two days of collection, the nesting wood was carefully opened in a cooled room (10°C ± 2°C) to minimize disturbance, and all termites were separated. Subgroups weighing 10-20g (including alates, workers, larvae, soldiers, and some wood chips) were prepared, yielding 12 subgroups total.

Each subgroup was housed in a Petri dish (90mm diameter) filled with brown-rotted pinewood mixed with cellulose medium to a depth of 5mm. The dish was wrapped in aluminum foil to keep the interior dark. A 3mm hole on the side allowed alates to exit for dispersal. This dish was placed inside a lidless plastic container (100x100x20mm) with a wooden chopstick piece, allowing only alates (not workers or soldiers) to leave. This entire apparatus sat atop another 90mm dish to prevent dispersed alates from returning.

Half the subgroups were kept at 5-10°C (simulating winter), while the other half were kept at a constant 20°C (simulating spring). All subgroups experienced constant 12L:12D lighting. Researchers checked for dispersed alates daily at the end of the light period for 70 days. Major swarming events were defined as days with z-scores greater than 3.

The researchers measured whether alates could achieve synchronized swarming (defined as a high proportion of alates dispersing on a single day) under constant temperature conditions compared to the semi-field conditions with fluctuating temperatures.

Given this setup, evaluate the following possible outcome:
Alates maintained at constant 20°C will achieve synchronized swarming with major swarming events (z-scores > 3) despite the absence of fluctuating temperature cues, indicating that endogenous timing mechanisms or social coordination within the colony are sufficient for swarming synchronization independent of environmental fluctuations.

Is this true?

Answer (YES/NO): YES